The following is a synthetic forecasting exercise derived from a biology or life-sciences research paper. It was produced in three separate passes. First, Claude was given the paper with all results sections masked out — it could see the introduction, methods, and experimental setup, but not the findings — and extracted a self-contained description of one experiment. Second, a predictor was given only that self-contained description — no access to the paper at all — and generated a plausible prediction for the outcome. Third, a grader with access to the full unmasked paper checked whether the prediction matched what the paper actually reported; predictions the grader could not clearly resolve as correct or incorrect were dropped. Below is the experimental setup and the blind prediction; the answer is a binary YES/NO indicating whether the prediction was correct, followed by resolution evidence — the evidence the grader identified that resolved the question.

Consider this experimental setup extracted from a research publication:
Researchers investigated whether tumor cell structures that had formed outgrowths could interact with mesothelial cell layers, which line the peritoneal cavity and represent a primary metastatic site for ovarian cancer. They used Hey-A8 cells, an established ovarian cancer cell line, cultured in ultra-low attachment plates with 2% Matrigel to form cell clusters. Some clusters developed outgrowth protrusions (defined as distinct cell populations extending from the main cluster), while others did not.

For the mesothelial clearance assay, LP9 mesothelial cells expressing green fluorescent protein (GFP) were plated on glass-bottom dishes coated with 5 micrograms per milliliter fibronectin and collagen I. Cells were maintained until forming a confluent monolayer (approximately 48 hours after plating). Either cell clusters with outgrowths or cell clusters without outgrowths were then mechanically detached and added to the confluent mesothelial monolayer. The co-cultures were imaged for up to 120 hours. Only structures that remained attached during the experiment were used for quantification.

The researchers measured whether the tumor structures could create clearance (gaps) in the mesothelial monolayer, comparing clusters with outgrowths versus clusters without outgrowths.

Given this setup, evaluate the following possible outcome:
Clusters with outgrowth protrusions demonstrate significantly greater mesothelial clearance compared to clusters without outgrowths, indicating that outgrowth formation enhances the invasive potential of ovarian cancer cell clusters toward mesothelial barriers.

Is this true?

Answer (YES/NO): NO